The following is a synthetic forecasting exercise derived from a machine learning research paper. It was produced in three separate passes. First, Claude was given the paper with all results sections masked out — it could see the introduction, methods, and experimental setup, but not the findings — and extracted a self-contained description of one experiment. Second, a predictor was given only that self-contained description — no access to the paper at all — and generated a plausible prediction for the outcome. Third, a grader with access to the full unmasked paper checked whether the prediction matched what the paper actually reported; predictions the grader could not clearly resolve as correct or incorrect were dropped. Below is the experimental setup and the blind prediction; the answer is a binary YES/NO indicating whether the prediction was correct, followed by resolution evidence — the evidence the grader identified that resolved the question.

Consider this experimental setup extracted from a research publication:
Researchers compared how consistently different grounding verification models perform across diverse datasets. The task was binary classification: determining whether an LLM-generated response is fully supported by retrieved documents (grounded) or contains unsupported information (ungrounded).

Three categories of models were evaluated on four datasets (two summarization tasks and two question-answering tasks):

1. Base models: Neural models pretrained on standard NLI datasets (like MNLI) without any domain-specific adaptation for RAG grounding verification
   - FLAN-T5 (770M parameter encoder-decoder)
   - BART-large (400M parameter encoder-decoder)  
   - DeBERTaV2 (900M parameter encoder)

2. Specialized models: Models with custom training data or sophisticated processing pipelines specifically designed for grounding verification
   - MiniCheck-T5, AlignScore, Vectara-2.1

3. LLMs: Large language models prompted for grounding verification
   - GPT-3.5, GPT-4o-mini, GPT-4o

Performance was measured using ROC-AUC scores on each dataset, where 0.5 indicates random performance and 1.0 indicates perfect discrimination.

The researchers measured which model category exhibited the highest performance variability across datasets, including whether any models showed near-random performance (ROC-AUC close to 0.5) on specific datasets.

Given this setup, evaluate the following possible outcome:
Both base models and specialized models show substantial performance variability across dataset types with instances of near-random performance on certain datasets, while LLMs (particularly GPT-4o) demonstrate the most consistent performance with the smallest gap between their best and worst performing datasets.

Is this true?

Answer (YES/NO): NO